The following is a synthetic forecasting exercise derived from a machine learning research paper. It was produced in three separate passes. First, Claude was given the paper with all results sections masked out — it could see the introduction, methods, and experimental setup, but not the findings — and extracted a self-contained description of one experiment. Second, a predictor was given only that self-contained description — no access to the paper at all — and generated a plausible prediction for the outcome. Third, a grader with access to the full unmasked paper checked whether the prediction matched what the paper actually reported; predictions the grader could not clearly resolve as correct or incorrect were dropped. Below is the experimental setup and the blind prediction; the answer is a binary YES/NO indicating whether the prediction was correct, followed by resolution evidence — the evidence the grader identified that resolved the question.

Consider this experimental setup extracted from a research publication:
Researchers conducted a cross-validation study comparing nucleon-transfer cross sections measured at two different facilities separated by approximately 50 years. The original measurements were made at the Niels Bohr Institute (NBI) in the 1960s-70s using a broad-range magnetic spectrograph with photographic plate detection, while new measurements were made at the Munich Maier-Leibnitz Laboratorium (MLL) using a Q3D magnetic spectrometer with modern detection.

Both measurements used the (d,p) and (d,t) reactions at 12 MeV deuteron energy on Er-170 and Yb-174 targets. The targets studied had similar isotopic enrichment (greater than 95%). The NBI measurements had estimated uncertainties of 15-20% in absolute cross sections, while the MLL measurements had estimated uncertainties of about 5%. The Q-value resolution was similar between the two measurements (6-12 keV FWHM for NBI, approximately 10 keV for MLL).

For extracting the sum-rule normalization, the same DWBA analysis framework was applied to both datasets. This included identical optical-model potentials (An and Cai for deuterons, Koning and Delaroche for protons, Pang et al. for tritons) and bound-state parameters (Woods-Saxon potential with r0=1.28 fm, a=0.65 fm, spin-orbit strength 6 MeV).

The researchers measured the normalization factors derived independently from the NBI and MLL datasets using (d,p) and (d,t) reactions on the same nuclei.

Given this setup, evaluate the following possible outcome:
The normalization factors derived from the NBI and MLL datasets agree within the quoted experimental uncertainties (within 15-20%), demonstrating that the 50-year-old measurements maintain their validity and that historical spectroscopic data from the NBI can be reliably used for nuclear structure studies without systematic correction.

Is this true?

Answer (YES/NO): YES